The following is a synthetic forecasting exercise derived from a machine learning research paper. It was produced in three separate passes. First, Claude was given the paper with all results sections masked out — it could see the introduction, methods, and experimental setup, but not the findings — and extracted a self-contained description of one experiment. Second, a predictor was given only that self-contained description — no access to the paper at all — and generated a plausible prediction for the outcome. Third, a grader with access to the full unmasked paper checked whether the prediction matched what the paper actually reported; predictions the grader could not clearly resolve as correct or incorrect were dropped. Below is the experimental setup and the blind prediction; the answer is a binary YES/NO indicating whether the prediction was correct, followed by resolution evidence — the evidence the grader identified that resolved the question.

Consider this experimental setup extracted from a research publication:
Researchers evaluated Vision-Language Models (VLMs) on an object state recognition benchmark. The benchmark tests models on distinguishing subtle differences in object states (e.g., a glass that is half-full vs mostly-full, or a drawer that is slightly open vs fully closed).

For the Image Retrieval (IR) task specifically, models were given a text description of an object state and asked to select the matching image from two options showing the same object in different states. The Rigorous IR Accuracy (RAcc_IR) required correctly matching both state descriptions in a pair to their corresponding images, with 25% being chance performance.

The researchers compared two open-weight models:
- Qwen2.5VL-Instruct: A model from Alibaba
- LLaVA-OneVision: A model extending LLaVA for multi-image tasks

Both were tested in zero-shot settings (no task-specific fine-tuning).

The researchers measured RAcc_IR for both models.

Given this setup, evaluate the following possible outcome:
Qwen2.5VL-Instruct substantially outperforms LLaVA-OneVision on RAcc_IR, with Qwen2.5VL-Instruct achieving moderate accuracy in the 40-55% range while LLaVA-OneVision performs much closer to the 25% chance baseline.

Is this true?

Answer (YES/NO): NO